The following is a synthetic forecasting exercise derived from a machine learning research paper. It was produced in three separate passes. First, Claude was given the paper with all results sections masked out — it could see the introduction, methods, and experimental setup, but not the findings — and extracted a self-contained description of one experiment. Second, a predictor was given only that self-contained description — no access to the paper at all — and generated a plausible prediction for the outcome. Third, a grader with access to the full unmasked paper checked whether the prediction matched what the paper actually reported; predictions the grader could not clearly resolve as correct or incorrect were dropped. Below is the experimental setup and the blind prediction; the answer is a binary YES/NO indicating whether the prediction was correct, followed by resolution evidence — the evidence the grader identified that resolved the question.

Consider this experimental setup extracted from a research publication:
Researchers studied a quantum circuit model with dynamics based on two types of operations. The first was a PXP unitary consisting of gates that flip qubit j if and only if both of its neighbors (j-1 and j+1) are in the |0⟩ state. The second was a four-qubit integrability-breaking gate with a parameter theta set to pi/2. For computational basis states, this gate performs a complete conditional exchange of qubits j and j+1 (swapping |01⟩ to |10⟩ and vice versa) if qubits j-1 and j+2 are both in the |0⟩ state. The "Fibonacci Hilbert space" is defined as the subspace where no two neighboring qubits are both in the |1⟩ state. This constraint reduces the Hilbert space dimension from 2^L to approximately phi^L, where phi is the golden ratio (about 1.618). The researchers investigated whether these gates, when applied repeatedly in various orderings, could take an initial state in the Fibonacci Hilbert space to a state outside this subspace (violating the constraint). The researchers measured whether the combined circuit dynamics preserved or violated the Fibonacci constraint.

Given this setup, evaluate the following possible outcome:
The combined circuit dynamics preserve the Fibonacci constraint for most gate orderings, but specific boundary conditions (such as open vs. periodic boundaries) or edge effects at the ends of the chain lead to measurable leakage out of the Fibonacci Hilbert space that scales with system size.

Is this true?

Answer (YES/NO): NO